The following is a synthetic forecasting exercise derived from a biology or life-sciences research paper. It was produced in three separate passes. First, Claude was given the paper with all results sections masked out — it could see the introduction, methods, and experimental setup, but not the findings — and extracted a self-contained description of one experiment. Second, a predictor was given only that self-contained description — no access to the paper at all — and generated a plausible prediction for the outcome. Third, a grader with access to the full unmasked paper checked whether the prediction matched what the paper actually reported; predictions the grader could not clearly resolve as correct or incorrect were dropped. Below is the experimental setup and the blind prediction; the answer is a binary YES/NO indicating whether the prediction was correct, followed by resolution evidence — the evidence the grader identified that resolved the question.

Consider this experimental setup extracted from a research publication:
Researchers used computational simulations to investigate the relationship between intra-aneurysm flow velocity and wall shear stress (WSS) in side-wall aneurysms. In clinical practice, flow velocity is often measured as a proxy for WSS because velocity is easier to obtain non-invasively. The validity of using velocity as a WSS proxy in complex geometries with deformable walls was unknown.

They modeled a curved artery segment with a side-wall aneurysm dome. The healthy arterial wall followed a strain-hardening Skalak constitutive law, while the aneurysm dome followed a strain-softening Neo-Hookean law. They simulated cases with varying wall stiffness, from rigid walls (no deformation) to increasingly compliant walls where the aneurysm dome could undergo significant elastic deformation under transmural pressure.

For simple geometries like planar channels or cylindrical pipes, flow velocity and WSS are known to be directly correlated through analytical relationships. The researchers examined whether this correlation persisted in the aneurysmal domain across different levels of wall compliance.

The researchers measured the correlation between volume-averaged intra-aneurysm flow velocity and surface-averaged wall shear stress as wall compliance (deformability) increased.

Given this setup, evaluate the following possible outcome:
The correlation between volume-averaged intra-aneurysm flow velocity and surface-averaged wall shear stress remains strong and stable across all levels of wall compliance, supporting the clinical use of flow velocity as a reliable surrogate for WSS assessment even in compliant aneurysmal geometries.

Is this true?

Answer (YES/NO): NO